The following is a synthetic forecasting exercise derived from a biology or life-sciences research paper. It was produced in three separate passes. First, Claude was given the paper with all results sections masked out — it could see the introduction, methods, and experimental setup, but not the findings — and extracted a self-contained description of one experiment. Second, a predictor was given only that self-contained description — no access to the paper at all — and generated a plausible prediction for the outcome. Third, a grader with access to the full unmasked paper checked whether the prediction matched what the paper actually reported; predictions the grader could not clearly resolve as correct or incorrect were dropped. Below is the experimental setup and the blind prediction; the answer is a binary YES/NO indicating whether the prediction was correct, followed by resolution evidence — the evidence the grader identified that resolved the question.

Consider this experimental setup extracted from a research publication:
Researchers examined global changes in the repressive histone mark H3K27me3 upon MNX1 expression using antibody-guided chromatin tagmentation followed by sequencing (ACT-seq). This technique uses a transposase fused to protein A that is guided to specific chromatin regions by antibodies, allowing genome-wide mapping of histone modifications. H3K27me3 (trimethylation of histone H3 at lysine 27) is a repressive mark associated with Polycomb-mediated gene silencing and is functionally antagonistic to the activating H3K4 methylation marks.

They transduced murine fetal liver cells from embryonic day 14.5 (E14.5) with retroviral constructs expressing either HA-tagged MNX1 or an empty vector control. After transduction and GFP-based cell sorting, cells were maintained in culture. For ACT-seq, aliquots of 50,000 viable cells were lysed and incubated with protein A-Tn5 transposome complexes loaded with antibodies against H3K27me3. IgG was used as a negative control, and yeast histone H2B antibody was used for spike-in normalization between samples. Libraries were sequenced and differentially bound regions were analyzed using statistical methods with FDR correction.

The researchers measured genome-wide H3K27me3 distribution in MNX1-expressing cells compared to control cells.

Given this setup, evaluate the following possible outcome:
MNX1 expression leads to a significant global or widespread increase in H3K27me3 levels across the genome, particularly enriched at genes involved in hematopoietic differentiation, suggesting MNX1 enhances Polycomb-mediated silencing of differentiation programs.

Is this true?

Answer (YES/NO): NO